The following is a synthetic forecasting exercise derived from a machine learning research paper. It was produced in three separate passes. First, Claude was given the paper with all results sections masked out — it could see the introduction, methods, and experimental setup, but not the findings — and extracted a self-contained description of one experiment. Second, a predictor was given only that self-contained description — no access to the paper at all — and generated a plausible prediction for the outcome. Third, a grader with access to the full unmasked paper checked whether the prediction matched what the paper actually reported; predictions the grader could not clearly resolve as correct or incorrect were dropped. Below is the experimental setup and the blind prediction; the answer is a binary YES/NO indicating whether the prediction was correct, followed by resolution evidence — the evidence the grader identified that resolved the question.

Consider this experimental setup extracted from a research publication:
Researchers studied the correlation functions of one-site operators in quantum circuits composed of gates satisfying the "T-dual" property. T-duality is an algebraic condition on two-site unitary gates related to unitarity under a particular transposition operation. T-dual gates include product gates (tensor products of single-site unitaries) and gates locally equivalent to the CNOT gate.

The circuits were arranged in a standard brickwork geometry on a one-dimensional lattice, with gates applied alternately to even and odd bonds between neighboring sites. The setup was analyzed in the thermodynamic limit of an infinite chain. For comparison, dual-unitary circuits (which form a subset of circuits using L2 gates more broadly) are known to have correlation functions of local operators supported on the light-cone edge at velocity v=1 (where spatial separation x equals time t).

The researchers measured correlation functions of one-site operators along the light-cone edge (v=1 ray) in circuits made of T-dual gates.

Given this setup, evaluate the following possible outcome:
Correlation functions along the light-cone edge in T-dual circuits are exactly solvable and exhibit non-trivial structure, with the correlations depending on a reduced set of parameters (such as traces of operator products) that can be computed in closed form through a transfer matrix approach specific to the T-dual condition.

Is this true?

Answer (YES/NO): NO